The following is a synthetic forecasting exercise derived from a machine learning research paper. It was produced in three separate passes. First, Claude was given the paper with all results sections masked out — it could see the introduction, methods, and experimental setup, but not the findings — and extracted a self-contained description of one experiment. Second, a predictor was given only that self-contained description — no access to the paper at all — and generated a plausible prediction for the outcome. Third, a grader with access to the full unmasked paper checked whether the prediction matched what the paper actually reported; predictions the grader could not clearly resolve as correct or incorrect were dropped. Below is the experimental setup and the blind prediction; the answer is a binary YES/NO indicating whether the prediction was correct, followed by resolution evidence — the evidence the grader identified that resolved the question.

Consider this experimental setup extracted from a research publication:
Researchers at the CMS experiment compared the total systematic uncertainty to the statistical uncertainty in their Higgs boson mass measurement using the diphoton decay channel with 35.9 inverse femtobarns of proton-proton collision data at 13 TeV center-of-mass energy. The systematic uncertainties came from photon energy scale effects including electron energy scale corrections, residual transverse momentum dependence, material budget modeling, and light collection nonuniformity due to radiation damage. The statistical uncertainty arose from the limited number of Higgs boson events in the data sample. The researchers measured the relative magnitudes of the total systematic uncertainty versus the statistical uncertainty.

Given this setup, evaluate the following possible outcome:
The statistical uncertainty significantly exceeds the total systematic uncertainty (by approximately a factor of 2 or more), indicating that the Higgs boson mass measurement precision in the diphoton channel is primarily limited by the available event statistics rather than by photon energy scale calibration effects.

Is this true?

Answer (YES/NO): NO